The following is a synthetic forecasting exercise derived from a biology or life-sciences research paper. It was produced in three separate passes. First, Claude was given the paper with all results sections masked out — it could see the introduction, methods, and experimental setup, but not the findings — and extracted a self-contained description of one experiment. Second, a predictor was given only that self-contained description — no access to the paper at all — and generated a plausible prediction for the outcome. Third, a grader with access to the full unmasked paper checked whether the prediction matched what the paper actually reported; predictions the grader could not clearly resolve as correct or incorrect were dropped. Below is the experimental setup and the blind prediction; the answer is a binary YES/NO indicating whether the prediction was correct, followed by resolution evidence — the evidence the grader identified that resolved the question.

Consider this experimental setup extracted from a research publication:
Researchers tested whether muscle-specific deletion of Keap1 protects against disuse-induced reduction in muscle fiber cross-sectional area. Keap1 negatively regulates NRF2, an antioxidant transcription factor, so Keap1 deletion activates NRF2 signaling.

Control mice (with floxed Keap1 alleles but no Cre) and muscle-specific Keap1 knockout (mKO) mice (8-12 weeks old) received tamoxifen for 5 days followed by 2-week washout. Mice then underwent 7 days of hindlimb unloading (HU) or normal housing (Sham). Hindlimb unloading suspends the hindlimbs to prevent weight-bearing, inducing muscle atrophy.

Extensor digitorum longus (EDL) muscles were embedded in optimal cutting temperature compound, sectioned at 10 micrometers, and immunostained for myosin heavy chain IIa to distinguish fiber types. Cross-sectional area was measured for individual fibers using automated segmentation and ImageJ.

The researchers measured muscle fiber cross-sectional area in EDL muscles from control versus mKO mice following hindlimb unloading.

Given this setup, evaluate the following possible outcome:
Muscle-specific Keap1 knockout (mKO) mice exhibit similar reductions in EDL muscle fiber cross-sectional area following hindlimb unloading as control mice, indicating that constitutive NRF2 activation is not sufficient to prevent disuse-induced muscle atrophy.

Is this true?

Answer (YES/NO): YES